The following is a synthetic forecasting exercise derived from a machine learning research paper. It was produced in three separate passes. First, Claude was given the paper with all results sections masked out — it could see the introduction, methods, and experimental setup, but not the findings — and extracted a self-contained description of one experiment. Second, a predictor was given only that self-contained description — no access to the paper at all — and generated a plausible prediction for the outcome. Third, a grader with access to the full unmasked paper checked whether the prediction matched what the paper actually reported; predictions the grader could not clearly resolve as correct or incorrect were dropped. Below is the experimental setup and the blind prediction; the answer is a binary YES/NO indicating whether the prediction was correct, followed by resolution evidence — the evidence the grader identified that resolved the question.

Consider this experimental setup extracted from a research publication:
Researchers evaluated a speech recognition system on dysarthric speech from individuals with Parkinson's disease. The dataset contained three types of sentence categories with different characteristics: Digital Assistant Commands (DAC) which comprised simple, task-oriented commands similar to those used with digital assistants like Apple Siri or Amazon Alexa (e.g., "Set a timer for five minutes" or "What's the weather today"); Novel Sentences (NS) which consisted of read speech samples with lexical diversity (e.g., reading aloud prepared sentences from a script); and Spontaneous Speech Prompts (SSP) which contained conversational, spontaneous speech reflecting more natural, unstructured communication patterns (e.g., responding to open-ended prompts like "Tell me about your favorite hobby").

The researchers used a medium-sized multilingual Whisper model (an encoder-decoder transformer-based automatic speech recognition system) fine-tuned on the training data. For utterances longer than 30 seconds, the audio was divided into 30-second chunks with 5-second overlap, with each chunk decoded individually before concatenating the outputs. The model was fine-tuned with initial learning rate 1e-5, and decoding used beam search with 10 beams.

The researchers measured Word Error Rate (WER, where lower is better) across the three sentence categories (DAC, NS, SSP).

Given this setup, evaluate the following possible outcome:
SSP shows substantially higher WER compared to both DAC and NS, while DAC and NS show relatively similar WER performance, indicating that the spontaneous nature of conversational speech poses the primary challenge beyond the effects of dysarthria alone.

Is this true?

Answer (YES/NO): YES